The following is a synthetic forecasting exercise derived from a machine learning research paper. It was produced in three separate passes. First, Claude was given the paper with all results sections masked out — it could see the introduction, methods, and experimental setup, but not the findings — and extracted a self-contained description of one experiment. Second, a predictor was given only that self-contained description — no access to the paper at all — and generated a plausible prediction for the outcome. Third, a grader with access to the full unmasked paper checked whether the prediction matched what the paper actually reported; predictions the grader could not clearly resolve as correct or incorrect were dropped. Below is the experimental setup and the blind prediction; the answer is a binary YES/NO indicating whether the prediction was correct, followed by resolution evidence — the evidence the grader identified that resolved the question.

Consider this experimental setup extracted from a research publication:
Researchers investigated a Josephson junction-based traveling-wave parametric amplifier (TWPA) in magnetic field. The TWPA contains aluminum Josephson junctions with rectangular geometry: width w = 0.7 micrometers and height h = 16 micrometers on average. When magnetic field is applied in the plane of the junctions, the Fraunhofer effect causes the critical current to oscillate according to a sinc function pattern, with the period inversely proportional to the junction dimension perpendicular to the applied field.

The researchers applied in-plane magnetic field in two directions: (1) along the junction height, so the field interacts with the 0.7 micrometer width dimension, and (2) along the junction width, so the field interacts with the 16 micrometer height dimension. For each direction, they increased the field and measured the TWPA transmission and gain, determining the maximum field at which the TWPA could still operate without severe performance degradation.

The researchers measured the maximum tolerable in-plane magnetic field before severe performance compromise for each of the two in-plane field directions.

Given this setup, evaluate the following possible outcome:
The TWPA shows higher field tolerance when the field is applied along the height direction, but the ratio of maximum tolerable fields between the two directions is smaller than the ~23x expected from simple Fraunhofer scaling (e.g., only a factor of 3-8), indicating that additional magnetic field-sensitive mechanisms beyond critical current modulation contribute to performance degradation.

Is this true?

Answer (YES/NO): NO